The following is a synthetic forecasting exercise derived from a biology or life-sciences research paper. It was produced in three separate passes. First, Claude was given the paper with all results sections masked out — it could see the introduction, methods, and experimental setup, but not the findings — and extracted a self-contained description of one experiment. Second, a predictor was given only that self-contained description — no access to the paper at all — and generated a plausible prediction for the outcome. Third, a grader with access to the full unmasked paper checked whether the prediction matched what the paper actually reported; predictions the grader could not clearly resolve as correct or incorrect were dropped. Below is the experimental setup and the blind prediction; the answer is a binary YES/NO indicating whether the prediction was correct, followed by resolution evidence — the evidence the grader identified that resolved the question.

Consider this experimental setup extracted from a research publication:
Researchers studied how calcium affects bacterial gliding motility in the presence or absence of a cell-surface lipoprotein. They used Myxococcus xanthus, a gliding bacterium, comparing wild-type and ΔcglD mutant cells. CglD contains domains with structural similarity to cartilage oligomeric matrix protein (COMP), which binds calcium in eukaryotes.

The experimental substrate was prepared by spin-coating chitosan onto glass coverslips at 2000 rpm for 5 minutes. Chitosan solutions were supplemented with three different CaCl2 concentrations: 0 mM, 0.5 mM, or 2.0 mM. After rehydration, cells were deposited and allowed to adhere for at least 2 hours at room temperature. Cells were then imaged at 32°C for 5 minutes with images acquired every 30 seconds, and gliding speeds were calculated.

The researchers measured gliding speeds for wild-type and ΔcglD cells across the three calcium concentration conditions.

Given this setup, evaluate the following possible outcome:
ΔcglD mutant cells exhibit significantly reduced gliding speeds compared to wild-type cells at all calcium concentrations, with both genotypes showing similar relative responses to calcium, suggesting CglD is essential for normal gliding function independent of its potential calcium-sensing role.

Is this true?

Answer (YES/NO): NO